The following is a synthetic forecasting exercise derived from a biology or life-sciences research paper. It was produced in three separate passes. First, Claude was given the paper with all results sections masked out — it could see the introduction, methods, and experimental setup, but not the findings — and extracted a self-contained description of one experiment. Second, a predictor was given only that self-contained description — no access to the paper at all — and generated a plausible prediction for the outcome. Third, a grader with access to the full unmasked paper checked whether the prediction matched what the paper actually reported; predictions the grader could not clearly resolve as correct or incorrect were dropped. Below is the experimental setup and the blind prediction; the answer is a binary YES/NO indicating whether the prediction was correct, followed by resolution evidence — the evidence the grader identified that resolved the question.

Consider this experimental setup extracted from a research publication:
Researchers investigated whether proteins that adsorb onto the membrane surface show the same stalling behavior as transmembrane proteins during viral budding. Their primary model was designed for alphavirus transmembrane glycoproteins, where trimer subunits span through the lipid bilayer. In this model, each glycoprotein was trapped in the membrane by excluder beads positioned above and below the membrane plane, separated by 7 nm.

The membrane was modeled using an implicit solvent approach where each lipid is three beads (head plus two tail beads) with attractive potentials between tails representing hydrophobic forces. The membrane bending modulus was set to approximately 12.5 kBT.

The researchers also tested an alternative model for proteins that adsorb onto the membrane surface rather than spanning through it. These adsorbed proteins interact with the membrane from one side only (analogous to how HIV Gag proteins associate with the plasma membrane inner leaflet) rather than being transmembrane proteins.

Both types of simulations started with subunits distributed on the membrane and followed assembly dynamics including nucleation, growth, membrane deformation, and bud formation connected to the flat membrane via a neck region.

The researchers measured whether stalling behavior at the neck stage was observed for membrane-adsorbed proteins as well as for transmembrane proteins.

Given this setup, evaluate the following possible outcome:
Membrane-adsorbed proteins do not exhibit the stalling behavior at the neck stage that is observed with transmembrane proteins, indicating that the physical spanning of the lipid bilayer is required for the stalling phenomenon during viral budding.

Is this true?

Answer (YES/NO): NO